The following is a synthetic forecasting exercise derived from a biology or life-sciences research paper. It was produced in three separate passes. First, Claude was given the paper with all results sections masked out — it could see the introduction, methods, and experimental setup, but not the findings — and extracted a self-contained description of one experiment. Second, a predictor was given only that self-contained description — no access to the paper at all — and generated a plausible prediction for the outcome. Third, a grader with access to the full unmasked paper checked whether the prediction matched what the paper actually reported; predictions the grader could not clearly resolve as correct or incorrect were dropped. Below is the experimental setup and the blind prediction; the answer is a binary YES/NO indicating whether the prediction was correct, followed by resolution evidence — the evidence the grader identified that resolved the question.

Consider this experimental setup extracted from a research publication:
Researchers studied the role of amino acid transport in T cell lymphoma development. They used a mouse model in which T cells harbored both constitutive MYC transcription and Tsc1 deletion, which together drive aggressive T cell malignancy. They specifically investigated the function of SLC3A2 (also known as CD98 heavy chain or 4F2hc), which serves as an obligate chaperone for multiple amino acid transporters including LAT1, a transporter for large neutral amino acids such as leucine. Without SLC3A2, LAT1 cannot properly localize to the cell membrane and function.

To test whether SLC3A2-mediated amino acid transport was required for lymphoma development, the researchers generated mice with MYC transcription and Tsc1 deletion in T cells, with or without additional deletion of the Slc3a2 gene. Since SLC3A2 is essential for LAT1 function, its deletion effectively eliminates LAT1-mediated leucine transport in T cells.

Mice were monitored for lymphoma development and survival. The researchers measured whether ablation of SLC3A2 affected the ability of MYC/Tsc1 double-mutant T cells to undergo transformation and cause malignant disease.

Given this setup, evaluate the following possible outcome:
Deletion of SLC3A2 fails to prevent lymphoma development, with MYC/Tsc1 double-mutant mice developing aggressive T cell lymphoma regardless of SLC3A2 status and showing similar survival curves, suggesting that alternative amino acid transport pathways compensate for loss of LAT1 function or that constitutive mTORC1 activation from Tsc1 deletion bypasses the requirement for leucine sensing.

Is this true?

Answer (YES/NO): NO